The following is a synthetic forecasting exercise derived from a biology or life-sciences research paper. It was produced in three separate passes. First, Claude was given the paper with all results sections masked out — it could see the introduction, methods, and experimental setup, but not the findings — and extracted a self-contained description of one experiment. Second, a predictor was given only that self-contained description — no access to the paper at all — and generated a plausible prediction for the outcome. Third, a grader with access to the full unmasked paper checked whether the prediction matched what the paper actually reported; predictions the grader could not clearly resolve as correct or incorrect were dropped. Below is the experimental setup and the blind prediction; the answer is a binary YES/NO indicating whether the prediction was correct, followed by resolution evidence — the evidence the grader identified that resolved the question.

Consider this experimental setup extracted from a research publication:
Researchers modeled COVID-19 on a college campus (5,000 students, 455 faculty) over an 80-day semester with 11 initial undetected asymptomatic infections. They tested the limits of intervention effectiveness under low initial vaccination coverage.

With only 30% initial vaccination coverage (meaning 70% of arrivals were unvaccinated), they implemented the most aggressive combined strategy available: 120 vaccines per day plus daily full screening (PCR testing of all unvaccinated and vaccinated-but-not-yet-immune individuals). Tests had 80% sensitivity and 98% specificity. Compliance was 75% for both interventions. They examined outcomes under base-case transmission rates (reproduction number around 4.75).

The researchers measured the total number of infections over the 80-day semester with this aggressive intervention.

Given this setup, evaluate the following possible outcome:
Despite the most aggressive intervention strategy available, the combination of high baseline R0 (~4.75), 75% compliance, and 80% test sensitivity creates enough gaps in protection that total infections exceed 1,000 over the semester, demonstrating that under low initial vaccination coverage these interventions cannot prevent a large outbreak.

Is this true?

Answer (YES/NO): NO